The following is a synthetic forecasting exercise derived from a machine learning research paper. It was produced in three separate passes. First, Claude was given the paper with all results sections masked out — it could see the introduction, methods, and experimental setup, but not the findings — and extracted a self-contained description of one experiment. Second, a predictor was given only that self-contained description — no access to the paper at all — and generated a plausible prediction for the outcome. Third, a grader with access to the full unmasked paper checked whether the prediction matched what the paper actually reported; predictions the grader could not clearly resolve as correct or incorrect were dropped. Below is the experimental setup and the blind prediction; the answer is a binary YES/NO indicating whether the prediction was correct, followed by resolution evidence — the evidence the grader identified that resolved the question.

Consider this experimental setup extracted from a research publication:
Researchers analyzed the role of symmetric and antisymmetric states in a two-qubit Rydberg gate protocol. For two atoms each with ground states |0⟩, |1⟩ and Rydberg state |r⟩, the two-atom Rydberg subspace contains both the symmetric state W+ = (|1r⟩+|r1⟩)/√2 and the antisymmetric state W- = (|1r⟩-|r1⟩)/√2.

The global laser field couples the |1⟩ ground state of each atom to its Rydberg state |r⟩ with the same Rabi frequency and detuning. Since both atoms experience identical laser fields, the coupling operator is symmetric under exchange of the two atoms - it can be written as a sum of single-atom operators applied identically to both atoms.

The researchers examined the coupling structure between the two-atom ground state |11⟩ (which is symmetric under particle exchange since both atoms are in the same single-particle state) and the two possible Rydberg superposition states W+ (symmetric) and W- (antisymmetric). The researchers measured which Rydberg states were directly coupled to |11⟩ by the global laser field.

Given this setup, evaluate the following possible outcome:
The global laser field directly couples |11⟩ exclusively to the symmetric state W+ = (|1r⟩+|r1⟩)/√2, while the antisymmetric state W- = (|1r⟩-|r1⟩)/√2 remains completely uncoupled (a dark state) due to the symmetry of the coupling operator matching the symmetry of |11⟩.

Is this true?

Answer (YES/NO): YES